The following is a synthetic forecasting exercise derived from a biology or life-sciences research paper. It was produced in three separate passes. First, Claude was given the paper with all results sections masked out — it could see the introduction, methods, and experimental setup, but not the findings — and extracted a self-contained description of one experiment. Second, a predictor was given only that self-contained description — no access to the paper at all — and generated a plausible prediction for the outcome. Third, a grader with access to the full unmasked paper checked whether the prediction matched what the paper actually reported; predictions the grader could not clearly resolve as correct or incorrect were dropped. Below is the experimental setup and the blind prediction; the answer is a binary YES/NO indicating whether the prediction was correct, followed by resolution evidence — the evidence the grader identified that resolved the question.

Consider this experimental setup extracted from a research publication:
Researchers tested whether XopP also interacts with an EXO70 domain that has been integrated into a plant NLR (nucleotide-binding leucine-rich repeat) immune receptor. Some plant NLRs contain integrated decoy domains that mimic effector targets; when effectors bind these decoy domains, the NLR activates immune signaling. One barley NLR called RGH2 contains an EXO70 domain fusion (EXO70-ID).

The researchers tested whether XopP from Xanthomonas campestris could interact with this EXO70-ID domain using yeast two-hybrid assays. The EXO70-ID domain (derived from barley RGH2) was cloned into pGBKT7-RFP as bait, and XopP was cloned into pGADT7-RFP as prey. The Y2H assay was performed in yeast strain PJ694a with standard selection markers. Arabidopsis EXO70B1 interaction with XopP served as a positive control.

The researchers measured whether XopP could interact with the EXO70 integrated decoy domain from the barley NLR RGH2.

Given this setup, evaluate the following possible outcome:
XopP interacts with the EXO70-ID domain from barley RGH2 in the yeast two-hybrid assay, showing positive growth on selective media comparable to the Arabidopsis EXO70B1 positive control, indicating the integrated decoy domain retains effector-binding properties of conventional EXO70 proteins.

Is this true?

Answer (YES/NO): YES